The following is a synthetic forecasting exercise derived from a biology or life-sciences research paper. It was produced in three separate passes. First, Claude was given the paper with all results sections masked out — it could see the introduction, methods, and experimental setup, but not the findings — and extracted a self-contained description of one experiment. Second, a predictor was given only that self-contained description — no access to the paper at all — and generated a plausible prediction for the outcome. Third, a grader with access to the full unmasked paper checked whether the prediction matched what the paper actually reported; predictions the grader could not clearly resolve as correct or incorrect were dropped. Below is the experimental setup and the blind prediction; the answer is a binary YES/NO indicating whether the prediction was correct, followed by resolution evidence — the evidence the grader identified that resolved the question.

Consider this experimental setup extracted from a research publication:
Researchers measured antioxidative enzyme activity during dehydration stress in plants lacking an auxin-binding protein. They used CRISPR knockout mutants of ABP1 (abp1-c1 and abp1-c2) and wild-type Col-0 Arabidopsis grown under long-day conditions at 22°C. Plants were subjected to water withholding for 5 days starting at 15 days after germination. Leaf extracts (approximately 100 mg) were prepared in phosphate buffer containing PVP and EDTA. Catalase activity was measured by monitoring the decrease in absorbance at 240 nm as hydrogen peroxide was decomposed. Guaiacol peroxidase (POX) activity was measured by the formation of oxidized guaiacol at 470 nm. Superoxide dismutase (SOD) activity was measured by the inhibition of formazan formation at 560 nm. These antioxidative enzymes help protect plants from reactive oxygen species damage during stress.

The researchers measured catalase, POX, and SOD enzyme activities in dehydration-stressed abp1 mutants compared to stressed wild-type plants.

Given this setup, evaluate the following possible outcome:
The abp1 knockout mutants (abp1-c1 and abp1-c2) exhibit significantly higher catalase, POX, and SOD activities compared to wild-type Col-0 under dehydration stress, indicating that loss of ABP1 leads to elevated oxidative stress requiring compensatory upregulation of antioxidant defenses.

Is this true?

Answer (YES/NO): NO